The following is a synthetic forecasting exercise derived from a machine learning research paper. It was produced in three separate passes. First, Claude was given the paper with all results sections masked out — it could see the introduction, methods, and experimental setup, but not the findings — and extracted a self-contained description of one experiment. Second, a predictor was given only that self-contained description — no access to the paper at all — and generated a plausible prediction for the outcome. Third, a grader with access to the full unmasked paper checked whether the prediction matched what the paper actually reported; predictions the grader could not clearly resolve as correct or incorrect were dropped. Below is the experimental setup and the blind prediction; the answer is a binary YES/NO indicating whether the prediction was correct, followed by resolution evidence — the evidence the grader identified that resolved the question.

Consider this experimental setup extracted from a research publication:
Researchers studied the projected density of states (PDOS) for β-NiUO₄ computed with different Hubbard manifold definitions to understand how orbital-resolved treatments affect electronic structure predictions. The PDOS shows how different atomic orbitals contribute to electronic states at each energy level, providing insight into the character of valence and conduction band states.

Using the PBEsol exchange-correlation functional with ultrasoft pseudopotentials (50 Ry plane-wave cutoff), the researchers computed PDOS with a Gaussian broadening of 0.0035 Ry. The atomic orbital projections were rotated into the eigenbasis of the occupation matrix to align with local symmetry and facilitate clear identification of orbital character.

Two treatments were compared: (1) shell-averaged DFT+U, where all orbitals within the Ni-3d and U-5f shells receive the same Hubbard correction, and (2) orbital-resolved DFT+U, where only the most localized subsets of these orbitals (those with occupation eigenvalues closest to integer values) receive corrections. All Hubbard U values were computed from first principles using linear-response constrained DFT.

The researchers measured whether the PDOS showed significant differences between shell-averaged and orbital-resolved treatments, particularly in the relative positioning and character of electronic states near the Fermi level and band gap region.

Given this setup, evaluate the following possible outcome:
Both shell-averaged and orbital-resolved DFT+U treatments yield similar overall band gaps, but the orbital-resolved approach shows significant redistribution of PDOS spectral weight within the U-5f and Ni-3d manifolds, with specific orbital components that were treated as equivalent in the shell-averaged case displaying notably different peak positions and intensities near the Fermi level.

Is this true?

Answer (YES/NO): NO